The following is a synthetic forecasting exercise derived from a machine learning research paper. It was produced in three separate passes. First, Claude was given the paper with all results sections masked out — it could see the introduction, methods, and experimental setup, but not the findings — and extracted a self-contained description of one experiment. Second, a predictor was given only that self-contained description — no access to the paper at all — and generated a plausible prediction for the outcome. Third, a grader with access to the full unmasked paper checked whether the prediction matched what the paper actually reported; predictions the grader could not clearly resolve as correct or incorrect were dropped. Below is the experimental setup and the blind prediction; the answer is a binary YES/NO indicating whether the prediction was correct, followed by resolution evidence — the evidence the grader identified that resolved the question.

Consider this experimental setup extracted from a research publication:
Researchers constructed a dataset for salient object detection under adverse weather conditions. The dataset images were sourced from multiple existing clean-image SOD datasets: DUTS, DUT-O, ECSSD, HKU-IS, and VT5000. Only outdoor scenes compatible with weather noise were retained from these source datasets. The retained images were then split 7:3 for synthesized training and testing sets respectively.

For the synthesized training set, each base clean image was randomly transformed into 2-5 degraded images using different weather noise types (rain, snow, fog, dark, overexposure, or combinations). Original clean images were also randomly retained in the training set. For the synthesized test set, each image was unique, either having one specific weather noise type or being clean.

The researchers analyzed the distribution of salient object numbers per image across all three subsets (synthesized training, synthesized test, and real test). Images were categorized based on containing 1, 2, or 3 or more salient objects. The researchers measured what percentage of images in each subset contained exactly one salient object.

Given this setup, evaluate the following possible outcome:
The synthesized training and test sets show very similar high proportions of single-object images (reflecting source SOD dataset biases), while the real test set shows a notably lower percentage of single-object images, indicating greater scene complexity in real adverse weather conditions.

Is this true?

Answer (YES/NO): NO